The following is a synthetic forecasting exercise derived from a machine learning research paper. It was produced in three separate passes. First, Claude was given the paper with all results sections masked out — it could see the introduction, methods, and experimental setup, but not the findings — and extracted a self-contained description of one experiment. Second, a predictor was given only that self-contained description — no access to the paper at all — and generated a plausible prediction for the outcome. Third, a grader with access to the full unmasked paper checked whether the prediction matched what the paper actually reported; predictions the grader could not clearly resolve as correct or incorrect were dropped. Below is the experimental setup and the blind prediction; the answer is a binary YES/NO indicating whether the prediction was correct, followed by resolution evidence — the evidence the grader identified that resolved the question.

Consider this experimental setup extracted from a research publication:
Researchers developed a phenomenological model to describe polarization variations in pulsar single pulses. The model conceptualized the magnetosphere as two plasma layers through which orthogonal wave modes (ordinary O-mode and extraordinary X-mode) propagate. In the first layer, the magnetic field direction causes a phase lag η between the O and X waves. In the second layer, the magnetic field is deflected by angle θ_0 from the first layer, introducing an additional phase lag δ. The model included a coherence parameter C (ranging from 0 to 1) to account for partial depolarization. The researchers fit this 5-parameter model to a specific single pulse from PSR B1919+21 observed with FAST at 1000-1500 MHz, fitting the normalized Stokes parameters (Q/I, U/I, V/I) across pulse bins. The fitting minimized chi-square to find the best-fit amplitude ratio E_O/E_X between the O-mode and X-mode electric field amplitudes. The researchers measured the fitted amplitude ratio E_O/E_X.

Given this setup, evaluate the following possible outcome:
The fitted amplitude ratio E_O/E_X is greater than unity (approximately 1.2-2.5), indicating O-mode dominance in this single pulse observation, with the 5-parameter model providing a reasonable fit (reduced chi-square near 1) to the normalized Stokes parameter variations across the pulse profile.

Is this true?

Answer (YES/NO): NO